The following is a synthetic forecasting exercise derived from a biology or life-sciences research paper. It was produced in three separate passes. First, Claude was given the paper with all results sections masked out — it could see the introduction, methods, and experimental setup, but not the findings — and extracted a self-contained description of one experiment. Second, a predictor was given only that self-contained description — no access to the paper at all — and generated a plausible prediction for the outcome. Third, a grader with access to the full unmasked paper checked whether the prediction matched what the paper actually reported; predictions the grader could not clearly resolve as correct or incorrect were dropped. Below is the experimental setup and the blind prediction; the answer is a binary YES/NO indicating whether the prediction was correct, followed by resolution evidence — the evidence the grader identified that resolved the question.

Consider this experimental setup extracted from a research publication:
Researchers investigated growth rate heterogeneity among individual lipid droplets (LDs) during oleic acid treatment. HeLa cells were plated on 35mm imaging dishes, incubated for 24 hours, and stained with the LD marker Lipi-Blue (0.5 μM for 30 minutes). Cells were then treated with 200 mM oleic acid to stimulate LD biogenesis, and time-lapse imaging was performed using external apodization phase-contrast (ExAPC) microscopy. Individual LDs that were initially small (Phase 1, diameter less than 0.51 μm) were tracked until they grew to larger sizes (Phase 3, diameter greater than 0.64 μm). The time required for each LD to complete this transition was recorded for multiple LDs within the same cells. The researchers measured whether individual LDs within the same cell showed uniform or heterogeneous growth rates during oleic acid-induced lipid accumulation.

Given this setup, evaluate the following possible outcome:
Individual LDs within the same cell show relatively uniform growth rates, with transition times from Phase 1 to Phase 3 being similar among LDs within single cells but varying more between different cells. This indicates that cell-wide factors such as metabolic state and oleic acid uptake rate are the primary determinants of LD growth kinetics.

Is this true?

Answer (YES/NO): NO